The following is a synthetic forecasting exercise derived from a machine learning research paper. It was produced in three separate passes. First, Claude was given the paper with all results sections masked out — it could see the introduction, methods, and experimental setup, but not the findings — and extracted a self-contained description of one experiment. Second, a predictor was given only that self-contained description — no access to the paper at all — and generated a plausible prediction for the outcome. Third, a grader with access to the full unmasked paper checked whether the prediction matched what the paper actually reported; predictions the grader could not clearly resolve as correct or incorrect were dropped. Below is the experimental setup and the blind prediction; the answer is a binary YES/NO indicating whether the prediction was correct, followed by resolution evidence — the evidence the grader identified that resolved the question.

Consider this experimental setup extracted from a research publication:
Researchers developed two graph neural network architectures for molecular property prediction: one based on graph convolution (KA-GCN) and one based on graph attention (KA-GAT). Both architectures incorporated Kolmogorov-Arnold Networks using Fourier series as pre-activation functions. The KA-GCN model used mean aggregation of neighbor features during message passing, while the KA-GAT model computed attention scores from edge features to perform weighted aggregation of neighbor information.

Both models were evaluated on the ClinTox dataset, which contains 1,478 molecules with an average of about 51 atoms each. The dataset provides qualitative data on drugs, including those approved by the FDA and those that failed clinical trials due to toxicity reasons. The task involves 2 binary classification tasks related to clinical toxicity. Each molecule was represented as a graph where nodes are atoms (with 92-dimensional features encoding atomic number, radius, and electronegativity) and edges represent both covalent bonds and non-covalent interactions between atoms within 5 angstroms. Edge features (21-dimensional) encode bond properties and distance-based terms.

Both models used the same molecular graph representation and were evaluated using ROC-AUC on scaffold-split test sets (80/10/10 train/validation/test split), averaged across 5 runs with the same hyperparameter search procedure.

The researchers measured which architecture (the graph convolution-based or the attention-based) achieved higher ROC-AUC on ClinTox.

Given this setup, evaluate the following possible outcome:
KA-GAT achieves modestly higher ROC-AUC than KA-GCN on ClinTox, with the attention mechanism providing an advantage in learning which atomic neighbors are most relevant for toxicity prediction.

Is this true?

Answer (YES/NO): YES